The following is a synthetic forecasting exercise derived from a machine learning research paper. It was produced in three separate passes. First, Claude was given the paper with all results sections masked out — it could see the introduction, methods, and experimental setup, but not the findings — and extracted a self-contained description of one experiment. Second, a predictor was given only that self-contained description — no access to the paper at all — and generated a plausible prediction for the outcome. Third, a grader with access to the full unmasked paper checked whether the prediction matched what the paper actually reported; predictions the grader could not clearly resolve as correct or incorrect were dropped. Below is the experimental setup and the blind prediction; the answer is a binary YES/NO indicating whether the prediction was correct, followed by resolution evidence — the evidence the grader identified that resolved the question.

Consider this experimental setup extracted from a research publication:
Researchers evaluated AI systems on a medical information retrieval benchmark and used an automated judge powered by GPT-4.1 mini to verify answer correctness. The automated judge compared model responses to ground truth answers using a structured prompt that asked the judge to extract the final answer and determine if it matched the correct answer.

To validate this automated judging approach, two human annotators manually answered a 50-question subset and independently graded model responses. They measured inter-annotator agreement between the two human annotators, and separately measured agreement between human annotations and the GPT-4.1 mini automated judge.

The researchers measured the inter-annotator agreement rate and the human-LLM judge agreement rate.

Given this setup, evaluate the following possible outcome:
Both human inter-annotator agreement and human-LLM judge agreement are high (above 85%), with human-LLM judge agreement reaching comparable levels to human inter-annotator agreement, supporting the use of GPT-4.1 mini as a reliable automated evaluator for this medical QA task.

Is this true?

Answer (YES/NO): YES